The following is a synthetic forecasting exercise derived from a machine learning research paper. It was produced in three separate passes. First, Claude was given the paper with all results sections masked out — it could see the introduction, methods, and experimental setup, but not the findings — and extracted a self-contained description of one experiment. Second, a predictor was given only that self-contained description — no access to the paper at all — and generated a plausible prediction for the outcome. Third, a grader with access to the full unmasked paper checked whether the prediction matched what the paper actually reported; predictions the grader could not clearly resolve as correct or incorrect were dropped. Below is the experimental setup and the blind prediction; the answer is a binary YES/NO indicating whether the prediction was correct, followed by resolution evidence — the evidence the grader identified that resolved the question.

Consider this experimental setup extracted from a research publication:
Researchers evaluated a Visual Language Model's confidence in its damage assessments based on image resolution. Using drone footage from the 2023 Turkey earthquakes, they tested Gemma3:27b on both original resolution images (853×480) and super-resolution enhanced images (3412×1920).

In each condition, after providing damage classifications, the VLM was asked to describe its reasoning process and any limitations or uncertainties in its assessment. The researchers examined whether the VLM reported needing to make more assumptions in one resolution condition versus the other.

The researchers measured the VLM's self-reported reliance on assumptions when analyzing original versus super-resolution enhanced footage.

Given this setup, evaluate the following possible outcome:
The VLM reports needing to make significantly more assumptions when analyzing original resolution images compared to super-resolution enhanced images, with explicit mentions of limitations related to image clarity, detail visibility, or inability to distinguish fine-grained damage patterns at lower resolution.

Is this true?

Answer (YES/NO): YES